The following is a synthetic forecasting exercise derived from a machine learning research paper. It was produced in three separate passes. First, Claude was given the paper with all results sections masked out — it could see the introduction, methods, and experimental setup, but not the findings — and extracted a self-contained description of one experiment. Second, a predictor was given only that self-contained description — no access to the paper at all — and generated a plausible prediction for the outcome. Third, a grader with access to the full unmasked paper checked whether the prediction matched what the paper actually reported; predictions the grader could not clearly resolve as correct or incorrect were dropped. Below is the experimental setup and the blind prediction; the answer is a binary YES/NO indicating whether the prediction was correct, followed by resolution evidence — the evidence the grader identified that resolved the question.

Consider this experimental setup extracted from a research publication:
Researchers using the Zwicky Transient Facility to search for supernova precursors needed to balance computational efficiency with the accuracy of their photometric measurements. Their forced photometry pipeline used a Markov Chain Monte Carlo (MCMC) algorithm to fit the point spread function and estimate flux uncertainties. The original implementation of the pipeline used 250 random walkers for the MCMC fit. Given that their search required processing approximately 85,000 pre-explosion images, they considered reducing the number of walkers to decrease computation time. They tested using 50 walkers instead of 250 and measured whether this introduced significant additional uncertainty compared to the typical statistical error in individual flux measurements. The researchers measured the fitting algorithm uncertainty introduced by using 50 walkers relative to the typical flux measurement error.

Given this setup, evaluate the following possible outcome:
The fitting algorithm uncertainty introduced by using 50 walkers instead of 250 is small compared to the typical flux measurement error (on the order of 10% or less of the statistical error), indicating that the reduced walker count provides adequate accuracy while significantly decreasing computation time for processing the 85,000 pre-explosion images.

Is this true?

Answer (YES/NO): YES